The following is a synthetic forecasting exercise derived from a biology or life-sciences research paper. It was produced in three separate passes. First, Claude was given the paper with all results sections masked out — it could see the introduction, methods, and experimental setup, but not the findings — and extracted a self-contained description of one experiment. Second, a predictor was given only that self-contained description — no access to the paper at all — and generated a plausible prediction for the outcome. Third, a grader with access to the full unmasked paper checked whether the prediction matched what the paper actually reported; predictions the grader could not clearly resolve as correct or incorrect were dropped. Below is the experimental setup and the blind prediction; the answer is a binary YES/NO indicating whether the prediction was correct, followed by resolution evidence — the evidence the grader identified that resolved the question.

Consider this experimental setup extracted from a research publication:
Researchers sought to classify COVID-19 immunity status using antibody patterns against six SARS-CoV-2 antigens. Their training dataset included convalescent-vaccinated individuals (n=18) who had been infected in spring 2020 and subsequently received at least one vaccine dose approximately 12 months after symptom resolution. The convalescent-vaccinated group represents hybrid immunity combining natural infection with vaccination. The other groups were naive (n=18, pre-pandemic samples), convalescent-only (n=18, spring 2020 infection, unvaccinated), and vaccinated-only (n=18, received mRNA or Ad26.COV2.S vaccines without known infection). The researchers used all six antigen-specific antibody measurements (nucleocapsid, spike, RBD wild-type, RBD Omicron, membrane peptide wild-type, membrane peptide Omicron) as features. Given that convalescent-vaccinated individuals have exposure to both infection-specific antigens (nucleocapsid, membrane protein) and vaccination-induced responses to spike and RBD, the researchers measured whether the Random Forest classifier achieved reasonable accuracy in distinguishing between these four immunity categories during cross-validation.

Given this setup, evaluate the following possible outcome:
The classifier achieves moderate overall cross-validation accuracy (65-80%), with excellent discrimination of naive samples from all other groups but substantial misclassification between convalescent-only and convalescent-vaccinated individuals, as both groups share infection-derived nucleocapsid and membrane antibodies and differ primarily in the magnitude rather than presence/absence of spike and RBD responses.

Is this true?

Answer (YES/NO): NO